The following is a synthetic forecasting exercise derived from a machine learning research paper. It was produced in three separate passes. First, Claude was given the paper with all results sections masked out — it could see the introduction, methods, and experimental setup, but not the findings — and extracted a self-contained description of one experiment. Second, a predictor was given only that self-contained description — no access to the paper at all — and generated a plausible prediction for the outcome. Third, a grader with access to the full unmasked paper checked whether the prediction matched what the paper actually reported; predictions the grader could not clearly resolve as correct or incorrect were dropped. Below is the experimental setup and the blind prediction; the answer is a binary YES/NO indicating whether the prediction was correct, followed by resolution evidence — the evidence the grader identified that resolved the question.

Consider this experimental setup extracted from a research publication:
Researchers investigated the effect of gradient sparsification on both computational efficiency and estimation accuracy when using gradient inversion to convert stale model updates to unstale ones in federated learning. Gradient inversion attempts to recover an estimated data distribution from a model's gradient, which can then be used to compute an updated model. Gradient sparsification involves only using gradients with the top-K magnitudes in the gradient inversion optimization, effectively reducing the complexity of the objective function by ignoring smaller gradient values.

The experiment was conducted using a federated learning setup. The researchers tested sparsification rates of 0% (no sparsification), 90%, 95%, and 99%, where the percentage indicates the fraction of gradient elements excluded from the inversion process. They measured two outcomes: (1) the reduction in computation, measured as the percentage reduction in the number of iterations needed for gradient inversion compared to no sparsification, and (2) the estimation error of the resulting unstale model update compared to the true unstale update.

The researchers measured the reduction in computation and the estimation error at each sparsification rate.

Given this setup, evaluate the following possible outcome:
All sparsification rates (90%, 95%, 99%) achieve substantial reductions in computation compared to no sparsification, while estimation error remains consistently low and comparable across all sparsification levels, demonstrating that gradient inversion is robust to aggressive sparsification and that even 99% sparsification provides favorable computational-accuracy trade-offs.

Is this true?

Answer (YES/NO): NO